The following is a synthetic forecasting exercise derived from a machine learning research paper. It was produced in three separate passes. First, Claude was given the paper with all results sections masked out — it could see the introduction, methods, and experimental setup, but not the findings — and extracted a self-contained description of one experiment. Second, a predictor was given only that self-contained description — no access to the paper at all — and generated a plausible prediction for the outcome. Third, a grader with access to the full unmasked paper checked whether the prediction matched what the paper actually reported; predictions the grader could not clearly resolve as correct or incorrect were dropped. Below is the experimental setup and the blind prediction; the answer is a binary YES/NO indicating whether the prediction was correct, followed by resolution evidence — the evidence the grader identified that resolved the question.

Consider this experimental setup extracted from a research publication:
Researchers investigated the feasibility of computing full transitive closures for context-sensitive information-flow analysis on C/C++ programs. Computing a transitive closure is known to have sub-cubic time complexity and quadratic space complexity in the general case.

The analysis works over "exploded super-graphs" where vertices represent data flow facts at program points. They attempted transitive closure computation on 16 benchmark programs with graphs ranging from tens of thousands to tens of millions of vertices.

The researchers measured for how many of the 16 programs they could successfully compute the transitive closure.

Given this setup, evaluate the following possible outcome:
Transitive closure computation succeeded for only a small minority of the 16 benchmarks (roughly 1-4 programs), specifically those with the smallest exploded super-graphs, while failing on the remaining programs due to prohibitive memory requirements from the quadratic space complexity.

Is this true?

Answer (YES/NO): NO